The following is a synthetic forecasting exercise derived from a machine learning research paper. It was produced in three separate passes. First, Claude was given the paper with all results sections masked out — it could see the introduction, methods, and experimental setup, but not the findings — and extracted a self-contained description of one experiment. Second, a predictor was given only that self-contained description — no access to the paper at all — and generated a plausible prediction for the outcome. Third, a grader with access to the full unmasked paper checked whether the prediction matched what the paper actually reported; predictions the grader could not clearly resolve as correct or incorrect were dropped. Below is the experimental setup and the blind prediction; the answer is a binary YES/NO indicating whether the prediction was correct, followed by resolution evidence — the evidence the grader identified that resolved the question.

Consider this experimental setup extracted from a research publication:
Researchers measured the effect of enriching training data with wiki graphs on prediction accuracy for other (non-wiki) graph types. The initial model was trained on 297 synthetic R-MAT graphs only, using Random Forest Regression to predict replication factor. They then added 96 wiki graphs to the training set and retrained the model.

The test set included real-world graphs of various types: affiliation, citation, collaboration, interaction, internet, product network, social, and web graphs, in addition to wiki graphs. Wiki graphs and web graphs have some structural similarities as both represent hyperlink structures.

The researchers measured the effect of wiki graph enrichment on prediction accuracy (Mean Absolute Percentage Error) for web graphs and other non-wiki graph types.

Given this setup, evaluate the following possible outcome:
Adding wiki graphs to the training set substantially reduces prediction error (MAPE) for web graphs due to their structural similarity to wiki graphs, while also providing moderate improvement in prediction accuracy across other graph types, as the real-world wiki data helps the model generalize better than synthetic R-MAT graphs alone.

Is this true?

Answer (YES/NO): NO